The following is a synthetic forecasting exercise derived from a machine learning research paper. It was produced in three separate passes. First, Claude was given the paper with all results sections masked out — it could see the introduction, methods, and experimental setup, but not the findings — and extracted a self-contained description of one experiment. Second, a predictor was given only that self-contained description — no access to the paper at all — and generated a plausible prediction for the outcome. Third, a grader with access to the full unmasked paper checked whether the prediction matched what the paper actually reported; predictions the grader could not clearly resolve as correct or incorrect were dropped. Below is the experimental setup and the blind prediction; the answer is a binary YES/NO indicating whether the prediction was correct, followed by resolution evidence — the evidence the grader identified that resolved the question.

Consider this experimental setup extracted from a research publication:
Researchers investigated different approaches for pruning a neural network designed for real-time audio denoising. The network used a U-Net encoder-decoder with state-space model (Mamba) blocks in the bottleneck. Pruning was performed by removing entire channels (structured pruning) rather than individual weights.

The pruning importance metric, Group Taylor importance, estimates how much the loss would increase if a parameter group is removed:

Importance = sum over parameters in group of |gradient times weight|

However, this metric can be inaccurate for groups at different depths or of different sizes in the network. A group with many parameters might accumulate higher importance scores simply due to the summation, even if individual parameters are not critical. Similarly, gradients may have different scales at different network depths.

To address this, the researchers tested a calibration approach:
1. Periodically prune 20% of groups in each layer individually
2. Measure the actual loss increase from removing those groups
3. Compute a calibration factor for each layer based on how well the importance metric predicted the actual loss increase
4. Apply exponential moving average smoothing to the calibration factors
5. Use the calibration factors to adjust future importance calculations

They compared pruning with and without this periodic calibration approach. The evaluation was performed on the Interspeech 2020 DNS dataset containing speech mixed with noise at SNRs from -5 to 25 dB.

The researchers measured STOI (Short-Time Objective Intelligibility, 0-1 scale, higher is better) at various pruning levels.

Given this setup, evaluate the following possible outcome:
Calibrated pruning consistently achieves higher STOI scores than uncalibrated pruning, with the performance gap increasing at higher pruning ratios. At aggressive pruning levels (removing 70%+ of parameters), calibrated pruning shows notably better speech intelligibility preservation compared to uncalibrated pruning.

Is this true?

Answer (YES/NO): NO